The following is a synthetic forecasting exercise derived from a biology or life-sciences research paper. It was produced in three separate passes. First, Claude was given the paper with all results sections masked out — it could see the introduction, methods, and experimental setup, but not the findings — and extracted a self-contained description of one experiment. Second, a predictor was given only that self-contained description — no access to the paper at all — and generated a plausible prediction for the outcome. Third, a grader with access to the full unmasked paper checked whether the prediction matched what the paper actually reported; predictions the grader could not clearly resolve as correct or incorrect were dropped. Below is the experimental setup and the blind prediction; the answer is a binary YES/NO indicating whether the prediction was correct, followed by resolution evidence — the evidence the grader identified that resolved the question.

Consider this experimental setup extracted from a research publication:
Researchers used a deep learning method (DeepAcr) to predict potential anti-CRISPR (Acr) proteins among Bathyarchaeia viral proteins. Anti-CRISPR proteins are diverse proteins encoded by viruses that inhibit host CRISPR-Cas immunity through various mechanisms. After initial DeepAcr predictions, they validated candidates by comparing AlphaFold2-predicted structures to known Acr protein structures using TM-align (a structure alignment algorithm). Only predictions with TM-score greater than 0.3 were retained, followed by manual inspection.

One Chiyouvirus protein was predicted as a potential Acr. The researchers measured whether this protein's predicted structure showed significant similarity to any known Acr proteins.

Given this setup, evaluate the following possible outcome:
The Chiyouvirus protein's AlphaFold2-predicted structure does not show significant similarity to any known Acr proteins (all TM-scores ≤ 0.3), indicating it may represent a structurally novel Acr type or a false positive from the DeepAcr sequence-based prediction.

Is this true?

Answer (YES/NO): NO